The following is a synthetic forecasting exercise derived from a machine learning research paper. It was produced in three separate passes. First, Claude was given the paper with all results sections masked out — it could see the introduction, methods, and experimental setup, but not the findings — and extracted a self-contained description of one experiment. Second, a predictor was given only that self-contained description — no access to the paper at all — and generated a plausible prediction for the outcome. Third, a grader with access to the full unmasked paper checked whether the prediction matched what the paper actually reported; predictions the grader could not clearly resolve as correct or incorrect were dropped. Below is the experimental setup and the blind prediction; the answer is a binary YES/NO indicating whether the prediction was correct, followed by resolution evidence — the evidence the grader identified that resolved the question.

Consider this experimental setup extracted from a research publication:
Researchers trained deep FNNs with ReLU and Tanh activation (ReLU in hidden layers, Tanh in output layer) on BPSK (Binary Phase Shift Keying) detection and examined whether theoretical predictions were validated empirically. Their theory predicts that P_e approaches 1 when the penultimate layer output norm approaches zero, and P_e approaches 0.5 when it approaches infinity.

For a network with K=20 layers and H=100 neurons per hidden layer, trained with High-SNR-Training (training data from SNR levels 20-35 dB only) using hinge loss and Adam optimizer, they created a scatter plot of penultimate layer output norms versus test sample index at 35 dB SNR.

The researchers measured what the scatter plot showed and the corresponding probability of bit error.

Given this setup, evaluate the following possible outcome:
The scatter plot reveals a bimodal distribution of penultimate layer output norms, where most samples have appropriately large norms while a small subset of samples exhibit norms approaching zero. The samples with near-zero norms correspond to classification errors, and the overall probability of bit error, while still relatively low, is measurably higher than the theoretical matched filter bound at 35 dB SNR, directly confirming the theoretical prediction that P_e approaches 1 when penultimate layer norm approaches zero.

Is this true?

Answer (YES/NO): NO